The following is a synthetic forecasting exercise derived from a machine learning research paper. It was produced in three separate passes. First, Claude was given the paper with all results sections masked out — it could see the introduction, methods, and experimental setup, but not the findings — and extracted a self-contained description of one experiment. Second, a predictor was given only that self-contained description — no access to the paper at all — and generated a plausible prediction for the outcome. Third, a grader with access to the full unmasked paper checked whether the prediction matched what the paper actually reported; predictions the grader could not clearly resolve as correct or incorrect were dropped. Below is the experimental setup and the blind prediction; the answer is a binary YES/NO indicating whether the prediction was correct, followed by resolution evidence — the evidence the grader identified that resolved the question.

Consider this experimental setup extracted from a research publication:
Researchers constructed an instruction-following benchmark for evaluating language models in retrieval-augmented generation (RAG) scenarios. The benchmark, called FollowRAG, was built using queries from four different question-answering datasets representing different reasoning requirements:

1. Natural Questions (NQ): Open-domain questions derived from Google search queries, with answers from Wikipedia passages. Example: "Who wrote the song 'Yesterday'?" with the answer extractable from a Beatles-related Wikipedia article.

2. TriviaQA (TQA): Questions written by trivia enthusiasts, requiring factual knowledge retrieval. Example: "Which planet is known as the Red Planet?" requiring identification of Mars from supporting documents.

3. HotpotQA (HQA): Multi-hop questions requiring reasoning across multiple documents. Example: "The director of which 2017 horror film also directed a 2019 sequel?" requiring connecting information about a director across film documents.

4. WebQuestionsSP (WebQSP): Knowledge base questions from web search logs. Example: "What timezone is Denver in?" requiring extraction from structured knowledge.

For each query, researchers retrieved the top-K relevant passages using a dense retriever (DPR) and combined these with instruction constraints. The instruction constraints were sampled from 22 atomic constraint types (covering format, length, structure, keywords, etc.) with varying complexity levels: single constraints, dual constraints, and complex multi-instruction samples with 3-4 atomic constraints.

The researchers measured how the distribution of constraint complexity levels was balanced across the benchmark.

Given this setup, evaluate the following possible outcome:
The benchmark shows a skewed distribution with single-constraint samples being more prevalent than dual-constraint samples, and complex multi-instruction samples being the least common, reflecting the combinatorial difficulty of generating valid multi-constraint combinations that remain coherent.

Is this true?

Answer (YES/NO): NO